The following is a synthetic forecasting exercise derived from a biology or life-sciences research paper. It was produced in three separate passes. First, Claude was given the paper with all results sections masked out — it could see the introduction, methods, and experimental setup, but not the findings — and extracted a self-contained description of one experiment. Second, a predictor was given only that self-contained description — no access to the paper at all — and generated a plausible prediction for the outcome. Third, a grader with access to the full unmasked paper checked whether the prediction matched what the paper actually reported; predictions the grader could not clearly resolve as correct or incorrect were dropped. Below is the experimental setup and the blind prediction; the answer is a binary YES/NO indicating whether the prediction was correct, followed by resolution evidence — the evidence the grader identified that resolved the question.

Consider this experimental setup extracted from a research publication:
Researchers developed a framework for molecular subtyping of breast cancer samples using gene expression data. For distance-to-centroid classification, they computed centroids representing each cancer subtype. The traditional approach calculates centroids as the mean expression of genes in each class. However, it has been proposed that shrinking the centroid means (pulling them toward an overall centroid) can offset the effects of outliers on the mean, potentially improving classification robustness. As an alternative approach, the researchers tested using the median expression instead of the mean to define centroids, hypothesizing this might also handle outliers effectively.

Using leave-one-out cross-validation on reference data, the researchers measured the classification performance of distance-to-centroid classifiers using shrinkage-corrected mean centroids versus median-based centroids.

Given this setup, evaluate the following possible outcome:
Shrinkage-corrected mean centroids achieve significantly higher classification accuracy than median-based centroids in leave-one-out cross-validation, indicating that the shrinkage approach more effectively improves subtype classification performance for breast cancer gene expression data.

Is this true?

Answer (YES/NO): NO